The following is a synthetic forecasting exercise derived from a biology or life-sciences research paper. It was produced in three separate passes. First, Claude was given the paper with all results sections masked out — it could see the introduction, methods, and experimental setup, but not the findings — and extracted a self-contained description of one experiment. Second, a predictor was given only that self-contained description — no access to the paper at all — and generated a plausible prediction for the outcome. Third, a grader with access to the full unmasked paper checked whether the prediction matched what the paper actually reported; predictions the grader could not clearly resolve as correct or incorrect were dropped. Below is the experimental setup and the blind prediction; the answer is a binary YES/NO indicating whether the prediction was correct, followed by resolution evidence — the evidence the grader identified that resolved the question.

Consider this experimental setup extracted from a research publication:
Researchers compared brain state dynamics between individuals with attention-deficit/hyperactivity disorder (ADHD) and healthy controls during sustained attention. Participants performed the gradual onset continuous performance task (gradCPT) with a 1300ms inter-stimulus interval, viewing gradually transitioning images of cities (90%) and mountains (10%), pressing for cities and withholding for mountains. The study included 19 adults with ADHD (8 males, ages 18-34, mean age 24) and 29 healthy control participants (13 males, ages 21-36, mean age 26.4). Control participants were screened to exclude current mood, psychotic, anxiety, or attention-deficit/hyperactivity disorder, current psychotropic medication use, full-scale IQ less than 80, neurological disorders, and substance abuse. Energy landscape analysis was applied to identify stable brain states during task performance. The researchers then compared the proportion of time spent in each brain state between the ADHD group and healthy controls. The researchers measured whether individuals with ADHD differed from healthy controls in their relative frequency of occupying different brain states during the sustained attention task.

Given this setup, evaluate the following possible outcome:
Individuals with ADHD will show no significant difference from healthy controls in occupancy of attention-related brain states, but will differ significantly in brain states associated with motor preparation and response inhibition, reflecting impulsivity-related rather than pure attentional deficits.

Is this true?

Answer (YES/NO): NO